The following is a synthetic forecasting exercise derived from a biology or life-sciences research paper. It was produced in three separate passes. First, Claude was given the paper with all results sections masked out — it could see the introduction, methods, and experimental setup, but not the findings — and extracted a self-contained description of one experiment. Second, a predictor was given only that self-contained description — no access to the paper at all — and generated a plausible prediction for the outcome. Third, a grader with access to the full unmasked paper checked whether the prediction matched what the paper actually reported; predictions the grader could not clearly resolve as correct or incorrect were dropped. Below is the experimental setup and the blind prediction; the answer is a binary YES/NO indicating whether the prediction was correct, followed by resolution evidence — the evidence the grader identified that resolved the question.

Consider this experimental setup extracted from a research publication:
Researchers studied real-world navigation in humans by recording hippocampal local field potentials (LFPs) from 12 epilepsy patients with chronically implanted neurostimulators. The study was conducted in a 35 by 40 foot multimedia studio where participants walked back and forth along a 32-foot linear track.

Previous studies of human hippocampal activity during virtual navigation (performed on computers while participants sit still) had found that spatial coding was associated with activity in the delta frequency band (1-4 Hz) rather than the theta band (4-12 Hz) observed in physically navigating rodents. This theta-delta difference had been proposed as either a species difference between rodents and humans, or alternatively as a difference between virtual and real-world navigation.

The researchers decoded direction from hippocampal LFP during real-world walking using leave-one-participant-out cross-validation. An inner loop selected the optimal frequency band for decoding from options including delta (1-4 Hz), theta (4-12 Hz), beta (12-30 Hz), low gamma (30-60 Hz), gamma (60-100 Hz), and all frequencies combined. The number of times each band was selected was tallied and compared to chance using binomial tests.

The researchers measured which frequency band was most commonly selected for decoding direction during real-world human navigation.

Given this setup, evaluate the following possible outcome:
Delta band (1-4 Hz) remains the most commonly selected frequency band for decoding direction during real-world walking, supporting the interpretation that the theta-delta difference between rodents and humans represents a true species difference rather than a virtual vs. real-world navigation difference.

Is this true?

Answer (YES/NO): NO